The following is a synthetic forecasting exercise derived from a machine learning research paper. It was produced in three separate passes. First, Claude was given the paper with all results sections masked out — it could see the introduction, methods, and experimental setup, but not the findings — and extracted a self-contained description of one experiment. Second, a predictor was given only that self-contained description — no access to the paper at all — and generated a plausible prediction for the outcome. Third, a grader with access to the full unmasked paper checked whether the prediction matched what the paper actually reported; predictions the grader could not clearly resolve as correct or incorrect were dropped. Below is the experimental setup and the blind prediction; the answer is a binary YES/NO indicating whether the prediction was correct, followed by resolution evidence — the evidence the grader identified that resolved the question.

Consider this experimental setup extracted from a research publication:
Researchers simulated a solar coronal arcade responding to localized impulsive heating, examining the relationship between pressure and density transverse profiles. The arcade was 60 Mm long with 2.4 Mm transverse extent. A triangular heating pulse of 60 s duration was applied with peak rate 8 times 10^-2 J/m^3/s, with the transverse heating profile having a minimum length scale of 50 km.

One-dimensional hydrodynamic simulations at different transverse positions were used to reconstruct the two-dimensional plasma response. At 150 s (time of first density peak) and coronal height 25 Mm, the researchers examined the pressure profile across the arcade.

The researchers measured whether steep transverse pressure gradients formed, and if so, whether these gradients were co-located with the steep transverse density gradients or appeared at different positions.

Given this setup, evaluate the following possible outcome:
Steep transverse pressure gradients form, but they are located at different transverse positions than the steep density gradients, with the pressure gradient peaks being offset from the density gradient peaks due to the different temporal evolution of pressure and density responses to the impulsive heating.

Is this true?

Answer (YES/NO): NO